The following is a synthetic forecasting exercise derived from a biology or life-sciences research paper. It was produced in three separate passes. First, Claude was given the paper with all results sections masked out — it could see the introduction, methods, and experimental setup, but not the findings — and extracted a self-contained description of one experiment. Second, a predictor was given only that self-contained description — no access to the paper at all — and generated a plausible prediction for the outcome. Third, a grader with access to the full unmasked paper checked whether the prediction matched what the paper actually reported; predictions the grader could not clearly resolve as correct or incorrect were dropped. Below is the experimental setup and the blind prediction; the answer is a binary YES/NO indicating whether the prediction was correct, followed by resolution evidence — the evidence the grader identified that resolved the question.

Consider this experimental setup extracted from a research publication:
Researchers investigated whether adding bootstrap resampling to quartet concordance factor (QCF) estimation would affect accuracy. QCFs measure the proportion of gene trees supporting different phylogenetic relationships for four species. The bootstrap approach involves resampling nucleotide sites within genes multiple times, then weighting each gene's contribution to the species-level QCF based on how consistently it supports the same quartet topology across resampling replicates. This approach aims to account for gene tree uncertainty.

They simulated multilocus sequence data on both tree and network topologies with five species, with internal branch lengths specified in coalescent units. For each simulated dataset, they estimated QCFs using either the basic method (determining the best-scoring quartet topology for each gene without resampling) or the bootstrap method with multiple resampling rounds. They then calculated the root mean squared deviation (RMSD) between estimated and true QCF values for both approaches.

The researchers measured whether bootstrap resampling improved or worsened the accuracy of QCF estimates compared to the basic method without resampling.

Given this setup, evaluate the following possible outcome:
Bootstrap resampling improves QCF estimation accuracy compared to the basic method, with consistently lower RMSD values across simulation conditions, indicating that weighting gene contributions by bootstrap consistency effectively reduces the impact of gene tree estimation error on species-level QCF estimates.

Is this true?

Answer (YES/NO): NO